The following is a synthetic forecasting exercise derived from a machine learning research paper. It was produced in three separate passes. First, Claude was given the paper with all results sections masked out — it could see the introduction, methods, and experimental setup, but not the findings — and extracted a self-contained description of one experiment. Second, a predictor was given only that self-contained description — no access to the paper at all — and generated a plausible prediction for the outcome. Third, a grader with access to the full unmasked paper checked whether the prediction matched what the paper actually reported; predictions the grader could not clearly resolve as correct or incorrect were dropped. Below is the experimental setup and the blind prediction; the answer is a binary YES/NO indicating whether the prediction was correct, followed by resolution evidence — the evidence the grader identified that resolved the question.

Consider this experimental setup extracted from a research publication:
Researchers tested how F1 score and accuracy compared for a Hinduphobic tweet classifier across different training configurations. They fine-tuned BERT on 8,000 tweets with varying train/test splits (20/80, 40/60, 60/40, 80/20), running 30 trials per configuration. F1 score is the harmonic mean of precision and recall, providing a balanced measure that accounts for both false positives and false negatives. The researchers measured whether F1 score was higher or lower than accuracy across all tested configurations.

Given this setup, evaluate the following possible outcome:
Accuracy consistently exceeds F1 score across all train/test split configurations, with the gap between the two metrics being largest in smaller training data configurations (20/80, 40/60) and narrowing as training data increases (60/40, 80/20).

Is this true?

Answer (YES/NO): NO